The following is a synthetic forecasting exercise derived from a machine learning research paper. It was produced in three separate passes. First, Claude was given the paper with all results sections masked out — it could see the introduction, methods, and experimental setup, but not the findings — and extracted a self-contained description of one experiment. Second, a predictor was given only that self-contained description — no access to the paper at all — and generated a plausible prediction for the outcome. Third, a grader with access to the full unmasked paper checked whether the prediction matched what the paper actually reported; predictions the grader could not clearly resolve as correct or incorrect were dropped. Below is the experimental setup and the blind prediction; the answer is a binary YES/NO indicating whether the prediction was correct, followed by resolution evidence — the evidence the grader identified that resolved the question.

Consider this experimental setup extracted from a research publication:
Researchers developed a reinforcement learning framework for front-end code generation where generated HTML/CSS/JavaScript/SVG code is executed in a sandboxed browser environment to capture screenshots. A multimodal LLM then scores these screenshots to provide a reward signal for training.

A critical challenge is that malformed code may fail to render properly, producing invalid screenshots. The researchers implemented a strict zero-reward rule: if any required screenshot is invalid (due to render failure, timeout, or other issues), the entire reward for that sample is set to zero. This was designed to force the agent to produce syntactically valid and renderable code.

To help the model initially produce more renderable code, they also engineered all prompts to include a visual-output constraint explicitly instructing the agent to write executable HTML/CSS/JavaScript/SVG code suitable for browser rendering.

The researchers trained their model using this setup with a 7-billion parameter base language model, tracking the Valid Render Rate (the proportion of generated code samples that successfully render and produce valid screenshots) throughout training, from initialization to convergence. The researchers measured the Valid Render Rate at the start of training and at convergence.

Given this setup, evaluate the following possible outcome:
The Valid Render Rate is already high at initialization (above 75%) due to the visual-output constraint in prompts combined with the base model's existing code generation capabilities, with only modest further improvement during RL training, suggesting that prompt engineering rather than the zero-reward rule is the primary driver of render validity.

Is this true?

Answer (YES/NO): NO